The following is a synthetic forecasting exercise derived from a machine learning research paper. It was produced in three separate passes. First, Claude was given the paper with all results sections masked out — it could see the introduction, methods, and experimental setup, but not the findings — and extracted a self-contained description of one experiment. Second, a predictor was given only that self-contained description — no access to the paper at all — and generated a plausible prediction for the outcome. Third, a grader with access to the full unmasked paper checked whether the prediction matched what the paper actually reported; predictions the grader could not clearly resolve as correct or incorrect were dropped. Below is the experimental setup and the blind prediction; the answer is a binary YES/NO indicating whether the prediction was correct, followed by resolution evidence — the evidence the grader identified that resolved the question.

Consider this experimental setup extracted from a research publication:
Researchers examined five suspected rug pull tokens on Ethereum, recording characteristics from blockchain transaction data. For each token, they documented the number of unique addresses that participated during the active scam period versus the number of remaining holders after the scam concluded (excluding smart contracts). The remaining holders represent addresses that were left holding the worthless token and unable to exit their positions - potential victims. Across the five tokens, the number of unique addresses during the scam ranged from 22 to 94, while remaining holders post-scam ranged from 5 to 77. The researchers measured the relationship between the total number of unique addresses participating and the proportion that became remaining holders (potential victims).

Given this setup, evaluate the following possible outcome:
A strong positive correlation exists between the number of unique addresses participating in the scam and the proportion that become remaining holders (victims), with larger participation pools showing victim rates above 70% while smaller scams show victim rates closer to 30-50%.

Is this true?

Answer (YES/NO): NO